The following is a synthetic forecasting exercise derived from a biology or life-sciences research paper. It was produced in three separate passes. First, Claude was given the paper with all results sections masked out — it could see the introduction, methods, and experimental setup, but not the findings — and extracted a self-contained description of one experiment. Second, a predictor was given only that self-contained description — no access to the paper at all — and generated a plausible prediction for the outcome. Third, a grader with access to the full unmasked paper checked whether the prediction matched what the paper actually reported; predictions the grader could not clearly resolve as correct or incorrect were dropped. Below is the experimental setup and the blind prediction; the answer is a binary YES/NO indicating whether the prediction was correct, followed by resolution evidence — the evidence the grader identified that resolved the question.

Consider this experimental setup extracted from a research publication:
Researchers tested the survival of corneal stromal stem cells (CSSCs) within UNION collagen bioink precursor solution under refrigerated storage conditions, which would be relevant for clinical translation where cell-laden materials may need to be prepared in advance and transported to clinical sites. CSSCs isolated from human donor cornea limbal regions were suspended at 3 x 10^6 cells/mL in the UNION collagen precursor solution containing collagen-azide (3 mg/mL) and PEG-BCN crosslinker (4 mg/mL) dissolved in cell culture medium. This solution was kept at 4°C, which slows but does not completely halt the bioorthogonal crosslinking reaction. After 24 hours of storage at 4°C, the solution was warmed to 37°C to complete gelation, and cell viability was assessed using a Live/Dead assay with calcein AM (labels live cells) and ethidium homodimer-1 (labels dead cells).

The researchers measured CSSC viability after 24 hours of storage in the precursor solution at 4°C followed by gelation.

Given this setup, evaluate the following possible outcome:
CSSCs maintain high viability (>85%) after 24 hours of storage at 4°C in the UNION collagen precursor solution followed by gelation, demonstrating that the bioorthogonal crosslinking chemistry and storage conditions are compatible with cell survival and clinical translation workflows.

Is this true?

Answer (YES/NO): YES